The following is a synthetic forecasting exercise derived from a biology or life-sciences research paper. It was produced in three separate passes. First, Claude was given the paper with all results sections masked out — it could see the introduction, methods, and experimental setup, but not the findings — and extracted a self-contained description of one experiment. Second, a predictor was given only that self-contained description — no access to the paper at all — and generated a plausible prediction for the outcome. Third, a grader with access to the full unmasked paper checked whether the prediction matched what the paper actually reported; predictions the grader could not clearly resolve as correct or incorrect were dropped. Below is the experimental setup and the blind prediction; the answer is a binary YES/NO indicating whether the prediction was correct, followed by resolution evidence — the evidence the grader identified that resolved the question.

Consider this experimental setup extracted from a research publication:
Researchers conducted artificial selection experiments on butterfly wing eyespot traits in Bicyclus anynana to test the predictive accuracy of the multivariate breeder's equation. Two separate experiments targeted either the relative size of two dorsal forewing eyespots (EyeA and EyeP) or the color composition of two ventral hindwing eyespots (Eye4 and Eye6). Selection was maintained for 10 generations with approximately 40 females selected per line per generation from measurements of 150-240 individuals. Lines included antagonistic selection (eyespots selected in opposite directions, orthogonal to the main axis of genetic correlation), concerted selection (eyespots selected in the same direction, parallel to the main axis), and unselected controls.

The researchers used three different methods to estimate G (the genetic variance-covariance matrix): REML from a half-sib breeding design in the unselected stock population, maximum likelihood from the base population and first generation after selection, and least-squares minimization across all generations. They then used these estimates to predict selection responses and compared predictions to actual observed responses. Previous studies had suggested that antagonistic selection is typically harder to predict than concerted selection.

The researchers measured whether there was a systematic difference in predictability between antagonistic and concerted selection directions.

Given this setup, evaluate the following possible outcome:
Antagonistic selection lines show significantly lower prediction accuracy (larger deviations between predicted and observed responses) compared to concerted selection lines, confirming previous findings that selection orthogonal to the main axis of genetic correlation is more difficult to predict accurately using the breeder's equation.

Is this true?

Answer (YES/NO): NO